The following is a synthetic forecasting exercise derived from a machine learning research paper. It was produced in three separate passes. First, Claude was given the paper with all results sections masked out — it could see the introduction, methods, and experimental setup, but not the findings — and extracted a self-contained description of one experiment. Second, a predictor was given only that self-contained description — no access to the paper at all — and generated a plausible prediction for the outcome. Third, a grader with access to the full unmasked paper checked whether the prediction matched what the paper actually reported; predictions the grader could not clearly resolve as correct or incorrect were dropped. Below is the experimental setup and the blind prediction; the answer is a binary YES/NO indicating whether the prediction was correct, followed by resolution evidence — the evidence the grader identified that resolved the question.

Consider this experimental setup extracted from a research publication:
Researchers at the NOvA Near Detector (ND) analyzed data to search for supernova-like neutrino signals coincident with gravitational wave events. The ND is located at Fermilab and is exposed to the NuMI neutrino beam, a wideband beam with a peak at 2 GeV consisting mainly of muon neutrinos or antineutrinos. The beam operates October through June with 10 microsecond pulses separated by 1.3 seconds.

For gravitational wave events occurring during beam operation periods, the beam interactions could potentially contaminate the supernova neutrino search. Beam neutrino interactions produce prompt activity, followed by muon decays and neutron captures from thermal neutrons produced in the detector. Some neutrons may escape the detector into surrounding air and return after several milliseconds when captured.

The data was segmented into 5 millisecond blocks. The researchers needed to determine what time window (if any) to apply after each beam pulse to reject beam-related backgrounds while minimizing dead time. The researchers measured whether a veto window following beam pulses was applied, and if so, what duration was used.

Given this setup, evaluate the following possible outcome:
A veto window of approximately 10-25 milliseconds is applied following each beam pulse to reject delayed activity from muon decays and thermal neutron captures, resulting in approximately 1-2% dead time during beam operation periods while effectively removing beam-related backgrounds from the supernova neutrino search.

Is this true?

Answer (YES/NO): NO